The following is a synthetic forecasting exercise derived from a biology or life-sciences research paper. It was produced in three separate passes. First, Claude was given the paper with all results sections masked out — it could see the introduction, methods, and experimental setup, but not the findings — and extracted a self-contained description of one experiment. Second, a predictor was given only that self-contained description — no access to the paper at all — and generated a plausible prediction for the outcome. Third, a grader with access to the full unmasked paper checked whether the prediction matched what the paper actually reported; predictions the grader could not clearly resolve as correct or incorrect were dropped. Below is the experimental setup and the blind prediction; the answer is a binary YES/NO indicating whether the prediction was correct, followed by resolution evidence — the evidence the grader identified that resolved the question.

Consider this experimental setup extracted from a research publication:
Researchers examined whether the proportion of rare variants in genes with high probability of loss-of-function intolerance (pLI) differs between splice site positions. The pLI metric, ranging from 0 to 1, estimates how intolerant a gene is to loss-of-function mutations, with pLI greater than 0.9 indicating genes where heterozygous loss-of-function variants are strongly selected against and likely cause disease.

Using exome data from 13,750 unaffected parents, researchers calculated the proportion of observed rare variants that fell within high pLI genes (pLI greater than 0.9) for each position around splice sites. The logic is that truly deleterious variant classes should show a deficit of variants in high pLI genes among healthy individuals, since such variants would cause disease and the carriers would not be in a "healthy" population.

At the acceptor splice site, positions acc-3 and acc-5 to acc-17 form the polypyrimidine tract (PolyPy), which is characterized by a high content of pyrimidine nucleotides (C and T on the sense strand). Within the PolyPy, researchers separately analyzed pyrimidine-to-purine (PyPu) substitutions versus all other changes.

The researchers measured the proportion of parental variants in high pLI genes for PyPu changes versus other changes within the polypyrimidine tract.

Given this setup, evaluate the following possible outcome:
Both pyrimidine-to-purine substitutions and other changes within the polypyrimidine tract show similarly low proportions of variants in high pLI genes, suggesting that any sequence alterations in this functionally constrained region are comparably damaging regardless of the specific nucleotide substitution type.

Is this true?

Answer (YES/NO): NO